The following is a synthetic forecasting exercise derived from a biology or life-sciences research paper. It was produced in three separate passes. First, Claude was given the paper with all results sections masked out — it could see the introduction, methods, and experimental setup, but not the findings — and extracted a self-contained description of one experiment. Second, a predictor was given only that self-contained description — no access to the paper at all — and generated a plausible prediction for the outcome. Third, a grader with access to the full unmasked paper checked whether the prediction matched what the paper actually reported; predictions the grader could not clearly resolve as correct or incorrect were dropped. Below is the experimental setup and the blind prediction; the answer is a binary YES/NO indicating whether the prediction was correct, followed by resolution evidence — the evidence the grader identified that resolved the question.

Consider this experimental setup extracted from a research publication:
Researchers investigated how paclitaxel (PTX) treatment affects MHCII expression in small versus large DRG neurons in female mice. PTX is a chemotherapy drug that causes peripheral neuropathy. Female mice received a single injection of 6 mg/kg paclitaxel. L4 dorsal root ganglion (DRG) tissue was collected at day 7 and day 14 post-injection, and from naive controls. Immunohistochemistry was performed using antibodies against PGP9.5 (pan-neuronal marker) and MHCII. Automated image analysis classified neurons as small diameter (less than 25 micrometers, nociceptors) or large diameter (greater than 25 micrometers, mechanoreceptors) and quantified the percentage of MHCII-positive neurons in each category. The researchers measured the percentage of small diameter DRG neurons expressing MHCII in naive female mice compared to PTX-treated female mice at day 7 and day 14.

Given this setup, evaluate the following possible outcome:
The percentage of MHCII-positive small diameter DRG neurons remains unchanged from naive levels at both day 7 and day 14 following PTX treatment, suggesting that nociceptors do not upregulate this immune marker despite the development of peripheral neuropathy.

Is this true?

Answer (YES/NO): NO